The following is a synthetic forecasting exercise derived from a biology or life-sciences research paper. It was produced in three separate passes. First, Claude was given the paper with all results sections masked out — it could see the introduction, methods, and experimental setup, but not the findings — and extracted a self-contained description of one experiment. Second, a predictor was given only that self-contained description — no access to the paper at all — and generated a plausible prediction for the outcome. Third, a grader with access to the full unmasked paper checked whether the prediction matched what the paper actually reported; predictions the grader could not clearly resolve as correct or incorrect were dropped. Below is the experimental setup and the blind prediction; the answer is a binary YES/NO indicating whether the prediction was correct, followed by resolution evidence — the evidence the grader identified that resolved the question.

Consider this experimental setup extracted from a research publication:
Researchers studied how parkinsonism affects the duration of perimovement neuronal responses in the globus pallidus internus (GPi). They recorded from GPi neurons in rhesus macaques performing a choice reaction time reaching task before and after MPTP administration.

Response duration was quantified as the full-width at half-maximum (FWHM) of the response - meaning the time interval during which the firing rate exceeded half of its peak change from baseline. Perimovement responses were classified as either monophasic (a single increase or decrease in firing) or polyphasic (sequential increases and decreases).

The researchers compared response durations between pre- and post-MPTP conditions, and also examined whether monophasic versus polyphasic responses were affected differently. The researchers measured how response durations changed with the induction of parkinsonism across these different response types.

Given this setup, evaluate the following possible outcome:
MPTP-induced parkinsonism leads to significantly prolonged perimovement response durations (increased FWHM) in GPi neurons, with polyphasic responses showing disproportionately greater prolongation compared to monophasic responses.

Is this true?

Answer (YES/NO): NO